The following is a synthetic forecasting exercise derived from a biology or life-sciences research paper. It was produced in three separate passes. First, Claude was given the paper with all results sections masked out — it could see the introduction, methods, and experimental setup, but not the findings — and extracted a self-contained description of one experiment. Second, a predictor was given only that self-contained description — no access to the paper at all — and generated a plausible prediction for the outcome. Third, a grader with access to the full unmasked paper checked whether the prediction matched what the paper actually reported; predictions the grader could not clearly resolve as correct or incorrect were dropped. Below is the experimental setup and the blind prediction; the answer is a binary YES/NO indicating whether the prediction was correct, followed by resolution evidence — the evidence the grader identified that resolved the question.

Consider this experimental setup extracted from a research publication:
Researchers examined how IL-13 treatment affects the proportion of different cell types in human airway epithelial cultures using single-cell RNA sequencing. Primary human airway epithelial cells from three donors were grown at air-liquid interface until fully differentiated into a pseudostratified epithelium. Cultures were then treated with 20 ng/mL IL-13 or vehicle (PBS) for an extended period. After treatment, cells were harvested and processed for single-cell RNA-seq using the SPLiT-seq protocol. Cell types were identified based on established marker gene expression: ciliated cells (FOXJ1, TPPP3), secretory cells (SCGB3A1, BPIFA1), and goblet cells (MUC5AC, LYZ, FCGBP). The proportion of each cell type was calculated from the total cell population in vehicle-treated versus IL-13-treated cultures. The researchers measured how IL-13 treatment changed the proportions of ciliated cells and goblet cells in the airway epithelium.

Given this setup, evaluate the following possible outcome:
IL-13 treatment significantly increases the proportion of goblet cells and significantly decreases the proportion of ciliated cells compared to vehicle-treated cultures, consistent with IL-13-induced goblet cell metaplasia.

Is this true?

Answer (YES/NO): YES